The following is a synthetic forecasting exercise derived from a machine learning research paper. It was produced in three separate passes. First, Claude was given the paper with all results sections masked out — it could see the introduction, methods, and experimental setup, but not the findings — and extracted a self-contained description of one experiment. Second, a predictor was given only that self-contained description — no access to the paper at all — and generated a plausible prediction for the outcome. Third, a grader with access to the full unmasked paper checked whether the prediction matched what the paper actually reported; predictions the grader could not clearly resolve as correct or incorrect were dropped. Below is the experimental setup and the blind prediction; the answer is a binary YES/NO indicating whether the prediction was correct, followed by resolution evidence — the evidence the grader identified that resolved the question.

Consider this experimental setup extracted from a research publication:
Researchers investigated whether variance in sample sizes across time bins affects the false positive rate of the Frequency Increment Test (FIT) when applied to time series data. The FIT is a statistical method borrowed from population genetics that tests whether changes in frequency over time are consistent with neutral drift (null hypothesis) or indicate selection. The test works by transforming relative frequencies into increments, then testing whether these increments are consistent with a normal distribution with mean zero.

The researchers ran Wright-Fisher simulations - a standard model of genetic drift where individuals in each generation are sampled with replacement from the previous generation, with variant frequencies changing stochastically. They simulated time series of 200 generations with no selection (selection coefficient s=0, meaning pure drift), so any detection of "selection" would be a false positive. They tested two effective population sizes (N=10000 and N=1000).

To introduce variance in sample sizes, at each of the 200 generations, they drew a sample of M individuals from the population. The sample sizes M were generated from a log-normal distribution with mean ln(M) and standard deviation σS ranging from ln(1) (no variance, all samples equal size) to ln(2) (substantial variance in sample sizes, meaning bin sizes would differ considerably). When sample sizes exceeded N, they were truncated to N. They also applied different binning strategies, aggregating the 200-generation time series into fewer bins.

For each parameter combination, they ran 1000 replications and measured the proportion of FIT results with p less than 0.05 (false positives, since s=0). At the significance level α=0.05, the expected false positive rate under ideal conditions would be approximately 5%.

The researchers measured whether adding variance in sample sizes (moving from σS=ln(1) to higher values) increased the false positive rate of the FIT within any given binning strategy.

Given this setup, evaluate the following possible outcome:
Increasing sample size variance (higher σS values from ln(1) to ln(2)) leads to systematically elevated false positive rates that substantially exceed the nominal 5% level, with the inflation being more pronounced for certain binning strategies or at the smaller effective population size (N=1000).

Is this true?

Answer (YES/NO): NO